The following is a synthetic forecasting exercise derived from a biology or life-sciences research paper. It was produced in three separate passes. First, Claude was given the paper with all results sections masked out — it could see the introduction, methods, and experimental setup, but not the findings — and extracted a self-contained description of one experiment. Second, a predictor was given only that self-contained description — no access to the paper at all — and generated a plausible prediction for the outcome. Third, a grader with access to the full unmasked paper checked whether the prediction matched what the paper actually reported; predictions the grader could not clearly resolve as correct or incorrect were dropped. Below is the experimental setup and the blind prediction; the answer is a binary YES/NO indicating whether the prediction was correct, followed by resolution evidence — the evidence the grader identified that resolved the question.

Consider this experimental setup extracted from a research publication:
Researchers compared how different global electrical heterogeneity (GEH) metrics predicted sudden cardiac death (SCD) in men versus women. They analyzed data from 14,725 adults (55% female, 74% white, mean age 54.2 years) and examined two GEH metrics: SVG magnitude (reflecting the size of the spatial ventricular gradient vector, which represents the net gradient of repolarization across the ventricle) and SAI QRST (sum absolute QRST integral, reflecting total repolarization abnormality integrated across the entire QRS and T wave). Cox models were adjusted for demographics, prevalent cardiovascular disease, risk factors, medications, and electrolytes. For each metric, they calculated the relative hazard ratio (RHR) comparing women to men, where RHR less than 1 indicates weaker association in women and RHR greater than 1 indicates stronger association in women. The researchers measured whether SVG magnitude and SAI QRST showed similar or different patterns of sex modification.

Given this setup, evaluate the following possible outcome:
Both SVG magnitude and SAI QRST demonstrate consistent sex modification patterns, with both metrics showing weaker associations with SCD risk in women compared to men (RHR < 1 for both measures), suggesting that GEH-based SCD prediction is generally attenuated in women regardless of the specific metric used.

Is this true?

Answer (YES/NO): NO